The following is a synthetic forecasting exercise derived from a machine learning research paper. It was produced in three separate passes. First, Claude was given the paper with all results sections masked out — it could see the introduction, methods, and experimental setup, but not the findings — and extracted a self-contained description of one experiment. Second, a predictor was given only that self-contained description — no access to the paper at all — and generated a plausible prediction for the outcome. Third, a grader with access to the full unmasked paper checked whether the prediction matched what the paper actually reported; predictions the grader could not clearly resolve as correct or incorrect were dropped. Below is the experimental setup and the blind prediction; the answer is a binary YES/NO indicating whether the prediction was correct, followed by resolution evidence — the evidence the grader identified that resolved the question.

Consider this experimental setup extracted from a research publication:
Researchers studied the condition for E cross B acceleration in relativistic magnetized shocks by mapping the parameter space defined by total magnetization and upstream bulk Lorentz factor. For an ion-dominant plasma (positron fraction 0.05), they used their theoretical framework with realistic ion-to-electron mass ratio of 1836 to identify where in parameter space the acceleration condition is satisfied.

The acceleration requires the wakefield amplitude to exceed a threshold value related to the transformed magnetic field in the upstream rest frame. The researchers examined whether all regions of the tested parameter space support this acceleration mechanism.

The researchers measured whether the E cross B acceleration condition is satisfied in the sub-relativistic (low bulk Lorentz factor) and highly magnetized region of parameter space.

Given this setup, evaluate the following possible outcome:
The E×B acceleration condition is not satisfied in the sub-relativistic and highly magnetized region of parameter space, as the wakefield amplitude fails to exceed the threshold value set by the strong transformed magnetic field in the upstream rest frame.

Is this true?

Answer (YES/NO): YES